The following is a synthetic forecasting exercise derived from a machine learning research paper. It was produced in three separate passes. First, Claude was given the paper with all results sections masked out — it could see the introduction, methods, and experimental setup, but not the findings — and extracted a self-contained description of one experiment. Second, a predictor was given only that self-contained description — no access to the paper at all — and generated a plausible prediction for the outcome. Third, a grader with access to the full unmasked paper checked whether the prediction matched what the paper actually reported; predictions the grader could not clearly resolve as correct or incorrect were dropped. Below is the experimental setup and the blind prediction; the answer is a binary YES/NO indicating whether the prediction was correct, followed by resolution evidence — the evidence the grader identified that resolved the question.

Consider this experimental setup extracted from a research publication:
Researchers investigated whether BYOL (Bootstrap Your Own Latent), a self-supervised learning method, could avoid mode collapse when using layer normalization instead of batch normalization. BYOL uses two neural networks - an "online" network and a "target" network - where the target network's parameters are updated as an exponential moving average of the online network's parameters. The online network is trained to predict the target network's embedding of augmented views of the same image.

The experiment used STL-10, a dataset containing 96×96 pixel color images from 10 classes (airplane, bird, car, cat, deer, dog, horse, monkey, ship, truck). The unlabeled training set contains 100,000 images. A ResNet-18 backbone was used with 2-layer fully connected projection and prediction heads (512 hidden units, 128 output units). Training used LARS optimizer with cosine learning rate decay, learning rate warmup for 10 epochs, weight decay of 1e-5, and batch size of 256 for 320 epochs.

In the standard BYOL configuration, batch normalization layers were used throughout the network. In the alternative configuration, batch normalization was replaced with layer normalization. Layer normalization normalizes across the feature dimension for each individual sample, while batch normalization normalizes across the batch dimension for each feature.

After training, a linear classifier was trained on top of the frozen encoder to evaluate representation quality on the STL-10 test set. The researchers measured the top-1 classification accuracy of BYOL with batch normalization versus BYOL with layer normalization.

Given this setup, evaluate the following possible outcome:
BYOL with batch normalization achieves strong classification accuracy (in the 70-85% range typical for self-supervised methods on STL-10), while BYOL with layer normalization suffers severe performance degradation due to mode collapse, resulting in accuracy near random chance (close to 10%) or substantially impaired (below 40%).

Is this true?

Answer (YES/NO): NO